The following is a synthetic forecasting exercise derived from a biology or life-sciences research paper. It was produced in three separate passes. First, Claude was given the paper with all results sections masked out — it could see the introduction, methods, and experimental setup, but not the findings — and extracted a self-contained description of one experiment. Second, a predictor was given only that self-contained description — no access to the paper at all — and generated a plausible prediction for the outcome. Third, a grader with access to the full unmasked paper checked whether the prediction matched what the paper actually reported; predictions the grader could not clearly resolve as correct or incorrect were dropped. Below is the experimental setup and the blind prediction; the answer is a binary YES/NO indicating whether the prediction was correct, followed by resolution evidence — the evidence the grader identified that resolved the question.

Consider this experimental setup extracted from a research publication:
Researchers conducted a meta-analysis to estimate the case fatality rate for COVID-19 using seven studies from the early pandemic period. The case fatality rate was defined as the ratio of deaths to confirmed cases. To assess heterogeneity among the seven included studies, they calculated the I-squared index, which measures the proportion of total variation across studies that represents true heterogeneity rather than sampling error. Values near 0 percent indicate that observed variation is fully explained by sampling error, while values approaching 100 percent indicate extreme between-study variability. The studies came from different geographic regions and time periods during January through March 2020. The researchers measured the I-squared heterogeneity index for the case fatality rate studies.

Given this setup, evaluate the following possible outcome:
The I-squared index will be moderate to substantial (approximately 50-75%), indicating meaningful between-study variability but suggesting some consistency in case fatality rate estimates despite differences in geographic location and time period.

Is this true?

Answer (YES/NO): NO